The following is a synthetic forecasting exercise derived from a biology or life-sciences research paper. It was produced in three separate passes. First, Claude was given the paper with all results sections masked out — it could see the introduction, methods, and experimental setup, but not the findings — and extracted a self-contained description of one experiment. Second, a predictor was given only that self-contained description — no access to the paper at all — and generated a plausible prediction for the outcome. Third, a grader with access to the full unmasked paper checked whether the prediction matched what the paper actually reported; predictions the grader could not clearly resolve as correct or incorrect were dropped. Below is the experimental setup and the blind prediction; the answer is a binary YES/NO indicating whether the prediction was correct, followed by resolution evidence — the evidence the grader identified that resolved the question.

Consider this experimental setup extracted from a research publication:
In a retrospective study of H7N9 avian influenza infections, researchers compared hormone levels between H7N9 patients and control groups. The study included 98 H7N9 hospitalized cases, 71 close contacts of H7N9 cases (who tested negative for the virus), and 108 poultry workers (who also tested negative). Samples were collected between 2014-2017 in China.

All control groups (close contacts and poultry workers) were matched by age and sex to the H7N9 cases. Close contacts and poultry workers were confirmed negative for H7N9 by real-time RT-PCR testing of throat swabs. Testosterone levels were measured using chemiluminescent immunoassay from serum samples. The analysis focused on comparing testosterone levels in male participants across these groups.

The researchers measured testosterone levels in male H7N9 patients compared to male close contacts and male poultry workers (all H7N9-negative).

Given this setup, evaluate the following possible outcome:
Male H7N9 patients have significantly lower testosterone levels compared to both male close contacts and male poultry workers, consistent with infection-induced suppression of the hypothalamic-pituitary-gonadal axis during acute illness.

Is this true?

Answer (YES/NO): YES